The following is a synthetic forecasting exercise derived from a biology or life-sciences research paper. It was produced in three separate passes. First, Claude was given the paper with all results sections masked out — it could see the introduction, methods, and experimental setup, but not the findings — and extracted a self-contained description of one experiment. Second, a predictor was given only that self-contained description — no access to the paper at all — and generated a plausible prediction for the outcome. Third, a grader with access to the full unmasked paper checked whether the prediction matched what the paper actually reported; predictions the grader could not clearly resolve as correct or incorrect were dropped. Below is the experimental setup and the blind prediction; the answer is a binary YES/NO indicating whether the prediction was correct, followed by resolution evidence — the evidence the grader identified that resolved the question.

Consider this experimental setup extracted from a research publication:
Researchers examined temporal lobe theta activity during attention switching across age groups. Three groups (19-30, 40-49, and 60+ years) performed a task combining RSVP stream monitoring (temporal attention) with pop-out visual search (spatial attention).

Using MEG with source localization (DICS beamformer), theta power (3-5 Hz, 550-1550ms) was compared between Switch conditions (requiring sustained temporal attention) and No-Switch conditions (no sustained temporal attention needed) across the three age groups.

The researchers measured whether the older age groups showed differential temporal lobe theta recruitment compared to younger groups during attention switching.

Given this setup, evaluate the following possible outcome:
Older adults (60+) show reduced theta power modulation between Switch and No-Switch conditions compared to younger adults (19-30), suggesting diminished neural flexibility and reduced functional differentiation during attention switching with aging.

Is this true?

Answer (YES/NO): NO